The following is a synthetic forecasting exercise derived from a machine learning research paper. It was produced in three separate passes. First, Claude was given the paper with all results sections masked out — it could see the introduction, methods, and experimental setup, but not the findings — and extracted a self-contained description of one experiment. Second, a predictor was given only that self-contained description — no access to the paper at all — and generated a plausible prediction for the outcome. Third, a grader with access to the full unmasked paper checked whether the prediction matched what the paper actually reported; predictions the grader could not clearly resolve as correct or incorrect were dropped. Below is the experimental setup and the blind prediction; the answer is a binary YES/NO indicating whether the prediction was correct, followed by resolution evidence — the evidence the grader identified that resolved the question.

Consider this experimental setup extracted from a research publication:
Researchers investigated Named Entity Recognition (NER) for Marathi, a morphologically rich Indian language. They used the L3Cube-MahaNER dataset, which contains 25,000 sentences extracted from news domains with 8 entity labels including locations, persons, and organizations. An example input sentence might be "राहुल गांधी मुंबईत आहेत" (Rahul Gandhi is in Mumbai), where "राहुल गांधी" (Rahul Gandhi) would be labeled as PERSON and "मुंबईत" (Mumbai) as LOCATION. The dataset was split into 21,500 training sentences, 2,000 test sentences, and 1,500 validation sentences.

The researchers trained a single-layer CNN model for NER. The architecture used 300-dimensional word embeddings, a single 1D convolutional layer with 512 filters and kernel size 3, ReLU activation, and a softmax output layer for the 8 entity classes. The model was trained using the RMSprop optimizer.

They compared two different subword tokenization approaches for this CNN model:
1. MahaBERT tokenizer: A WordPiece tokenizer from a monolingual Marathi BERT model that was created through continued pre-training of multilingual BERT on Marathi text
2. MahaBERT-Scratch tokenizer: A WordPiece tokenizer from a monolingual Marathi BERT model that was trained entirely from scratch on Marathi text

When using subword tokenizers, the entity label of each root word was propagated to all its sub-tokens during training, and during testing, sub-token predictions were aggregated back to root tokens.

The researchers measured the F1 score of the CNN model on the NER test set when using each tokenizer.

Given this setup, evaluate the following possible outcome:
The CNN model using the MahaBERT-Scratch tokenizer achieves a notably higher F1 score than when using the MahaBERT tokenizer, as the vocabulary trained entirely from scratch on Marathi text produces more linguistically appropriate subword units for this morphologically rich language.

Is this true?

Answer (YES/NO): NO